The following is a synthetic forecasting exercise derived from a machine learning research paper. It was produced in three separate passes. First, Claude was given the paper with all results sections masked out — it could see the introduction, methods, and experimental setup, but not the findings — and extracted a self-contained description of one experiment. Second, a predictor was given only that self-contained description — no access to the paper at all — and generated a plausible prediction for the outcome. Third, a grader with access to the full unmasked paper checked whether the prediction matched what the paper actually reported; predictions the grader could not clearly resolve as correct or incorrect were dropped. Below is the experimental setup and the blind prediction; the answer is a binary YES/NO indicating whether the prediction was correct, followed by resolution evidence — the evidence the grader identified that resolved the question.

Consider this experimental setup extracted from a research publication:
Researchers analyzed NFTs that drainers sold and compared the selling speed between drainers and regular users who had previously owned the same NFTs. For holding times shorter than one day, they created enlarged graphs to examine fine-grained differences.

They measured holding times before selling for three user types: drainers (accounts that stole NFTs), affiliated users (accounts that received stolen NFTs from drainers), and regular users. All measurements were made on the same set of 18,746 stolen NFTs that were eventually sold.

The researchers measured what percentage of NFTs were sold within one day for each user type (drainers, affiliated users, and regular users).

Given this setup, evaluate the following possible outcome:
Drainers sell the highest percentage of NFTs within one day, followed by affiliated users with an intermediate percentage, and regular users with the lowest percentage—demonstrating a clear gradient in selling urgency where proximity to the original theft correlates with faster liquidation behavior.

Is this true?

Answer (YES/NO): NO